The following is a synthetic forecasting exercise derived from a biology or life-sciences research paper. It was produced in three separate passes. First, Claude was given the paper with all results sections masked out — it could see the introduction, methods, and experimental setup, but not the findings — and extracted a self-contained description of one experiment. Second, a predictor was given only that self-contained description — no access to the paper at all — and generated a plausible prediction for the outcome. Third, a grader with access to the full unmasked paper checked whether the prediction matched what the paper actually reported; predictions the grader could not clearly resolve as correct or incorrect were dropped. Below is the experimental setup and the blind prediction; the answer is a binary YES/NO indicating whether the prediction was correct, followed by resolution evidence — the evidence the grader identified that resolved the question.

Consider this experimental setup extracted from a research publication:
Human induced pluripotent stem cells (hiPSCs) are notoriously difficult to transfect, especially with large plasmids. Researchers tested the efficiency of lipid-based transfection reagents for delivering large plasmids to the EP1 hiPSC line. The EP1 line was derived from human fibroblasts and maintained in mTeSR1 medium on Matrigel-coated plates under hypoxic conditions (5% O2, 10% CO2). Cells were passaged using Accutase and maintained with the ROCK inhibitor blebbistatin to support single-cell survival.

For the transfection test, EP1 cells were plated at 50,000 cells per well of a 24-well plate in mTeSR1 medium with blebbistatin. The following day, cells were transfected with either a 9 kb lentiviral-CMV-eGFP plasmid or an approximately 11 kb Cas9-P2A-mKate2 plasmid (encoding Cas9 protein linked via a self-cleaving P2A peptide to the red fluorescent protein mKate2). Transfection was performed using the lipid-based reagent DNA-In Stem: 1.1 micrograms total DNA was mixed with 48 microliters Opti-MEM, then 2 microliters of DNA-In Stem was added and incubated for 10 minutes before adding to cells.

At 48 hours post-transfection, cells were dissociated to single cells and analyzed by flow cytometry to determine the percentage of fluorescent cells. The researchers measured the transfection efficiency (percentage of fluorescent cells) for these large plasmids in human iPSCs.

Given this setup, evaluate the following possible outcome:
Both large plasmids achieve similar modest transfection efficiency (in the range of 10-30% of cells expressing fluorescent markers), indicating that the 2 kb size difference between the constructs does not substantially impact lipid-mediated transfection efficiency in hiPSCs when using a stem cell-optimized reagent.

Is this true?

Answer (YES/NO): YES